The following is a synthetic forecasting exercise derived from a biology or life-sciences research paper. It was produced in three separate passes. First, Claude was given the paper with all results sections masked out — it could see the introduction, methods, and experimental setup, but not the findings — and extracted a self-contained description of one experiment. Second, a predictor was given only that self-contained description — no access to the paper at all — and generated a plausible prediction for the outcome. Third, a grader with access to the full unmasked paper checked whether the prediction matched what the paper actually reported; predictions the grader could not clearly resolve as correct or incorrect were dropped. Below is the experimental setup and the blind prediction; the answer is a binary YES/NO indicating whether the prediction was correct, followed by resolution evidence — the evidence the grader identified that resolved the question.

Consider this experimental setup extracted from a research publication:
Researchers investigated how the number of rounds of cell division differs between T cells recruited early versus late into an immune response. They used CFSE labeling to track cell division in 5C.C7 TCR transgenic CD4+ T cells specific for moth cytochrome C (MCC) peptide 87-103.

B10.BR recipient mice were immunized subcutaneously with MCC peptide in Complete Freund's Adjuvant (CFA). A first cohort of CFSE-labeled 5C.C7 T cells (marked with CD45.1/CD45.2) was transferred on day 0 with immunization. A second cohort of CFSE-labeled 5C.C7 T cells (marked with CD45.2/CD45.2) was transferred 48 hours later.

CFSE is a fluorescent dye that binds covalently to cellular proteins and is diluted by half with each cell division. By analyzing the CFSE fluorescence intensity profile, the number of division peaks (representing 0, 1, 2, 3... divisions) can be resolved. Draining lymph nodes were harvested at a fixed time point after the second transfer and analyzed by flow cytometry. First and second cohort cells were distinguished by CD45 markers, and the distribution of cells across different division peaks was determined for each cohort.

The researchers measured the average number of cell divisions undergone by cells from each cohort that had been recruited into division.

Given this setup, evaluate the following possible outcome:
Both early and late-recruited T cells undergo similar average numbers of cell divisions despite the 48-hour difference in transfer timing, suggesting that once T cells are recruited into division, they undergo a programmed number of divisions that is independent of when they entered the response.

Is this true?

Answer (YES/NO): NO